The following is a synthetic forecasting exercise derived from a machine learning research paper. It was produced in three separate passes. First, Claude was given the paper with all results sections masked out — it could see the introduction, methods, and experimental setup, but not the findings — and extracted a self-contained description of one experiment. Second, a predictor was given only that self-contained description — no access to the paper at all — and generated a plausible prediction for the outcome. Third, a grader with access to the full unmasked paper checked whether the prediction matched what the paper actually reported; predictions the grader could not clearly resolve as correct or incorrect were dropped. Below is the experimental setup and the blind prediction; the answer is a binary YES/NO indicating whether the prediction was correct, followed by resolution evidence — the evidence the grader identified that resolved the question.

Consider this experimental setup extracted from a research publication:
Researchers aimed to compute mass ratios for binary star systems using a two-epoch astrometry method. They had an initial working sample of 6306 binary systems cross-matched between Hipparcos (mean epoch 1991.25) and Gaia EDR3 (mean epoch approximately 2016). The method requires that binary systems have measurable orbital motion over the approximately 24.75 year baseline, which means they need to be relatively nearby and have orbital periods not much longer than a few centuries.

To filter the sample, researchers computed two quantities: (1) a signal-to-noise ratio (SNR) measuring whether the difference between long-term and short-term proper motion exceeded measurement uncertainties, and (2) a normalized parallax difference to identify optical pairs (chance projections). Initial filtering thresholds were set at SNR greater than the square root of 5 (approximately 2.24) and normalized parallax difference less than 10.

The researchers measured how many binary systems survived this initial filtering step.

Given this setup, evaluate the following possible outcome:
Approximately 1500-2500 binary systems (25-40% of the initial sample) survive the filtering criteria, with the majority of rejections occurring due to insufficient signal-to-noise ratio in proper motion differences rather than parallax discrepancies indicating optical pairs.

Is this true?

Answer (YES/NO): NO